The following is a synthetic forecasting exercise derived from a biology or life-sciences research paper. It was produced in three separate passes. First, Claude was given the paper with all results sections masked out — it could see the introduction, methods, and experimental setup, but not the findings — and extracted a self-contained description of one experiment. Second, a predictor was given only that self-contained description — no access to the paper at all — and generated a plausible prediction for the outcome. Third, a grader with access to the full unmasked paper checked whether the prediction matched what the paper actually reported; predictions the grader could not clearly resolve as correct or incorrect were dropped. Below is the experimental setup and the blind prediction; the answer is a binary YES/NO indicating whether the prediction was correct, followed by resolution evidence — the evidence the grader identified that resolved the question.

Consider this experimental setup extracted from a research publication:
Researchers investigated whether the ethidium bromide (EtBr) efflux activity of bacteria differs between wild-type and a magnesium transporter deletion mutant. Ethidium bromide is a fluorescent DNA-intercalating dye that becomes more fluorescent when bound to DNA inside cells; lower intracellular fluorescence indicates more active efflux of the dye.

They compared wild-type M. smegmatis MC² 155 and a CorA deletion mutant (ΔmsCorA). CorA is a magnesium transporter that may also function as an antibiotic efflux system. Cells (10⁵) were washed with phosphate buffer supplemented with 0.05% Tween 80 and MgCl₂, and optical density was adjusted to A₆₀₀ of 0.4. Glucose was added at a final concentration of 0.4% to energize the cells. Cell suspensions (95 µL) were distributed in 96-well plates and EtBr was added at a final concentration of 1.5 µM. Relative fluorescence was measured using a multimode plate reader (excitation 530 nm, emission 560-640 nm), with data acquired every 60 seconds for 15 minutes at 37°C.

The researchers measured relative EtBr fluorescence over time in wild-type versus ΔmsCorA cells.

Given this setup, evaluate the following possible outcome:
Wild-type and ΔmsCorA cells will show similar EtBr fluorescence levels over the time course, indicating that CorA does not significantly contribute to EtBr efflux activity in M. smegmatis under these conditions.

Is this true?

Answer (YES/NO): NO